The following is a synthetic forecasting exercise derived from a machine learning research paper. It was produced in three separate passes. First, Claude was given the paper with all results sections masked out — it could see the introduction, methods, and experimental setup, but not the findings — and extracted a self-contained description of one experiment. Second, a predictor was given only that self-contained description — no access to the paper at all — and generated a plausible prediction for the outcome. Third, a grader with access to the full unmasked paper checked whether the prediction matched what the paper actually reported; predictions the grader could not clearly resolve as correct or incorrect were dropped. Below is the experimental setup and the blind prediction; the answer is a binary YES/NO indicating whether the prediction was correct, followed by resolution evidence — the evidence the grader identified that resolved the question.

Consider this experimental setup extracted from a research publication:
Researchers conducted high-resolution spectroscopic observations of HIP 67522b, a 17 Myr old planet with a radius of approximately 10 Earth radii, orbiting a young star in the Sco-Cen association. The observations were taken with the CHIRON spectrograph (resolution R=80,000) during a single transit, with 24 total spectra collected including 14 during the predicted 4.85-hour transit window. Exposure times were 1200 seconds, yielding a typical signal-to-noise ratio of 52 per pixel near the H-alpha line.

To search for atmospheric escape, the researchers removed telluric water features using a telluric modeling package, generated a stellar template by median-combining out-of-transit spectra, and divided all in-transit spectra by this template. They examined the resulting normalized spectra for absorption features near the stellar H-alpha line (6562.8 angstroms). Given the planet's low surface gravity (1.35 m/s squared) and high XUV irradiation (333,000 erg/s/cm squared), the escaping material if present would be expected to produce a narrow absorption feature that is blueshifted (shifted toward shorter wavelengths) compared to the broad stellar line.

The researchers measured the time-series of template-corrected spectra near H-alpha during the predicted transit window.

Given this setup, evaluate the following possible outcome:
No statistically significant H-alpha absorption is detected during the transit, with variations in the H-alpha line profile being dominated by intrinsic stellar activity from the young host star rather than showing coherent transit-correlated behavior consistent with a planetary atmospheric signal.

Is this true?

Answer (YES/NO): NO